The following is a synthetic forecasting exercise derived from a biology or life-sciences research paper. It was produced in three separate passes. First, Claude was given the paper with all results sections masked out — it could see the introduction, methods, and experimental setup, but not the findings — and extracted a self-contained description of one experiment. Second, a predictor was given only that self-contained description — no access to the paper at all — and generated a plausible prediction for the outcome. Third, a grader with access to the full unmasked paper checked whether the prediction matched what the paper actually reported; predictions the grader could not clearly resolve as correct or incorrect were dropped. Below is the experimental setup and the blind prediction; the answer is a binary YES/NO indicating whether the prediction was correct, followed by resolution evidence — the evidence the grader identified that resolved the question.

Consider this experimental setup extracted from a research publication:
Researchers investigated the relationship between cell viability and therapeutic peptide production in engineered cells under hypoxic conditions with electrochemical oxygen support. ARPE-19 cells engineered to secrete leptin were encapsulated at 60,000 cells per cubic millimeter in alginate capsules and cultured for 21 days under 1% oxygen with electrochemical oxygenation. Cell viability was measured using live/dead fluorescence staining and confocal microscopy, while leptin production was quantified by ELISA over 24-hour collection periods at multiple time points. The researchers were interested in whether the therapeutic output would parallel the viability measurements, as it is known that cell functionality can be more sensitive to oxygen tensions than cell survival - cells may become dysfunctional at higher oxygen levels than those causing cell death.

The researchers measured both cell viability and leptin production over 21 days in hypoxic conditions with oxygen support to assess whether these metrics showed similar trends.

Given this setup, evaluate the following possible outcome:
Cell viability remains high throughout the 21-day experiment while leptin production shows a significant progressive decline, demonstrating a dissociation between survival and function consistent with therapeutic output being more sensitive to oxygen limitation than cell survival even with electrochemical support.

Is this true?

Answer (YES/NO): NO